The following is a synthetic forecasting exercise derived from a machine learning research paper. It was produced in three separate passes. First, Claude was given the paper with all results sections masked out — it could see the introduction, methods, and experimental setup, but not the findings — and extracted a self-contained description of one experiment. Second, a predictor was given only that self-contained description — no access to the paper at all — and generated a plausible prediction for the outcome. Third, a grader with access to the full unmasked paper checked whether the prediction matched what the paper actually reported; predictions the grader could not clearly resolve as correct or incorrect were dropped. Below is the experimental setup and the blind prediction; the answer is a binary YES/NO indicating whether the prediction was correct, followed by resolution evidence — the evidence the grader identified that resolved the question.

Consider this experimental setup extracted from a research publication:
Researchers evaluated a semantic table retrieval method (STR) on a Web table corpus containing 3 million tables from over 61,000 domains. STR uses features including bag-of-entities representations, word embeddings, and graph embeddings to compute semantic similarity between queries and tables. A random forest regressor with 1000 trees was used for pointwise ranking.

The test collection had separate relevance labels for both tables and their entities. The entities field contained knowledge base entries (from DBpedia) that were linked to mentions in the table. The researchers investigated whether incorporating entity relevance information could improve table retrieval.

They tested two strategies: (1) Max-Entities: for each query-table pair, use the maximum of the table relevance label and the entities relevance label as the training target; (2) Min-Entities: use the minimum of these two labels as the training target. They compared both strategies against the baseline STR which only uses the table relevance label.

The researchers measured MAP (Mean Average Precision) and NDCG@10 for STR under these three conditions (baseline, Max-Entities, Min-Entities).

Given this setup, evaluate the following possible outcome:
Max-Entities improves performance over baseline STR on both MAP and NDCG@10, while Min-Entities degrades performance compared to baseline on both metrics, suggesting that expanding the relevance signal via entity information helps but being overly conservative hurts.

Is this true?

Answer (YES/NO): YES